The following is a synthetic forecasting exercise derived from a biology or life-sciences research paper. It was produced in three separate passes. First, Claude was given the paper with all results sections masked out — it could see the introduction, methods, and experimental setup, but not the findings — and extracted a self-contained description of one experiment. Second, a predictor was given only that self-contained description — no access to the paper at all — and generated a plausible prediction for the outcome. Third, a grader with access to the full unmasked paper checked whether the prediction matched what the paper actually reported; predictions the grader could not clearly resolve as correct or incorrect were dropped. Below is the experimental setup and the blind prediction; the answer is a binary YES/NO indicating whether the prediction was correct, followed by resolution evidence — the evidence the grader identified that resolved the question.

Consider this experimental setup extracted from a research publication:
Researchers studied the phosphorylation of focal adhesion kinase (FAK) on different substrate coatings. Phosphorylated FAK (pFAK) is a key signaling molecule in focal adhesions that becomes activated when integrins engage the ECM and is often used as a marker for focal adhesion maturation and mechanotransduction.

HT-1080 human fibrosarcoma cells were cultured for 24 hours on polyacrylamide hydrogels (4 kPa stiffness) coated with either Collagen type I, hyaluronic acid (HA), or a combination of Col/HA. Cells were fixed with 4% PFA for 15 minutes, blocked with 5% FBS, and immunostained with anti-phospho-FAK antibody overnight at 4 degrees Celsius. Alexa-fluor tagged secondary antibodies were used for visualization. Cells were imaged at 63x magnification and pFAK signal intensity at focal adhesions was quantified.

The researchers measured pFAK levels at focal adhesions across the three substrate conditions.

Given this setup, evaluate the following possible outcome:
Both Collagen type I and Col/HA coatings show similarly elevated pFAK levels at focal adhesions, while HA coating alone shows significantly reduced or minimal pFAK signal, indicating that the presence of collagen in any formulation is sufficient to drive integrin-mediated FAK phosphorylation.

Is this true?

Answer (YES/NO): NO